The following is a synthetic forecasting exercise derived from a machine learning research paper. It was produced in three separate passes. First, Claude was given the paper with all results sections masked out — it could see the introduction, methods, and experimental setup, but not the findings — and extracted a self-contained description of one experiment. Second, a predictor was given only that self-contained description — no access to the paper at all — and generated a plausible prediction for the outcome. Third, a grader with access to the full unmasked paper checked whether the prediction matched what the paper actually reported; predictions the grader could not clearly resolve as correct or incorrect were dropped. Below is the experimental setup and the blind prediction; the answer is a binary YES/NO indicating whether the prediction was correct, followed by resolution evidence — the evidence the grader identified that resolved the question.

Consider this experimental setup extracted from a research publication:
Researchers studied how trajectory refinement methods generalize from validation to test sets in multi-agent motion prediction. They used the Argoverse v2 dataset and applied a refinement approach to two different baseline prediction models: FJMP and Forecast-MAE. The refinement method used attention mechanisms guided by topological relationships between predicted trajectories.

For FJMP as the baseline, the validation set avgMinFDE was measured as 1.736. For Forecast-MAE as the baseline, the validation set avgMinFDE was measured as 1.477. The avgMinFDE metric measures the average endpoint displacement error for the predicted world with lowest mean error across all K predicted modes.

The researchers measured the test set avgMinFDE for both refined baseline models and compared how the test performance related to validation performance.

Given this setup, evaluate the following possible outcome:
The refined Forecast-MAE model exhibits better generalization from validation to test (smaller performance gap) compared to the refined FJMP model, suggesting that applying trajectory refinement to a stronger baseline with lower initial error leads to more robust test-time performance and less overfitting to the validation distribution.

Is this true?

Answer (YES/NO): NO